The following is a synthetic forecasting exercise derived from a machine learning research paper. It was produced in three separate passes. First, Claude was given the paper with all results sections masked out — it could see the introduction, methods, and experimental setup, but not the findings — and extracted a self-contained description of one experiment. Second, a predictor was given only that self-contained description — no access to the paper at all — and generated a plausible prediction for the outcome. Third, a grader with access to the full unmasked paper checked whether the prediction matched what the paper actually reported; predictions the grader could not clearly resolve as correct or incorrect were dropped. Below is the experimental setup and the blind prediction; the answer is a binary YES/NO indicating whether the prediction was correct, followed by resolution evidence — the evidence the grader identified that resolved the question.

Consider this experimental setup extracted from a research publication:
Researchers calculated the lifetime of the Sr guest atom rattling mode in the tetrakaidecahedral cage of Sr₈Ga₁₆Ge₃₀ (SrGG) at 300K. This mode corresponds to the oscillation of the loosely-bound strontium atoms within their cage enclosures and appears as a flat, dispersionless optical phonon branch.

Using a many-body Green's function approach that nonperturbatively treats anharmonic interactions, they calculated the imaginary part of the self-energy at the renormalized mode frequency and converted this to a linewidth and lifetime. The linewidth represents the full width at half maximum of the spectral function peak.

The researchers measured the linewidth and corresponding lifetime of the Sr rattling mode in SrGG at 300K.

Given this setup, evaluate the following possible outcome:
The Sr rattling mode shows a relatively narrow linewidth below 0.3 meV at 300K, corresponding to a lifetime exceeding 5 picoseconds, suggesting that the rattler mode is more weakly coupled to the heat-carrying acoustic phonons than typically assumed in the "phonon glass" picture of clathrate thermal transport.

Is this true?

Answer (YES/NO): NO